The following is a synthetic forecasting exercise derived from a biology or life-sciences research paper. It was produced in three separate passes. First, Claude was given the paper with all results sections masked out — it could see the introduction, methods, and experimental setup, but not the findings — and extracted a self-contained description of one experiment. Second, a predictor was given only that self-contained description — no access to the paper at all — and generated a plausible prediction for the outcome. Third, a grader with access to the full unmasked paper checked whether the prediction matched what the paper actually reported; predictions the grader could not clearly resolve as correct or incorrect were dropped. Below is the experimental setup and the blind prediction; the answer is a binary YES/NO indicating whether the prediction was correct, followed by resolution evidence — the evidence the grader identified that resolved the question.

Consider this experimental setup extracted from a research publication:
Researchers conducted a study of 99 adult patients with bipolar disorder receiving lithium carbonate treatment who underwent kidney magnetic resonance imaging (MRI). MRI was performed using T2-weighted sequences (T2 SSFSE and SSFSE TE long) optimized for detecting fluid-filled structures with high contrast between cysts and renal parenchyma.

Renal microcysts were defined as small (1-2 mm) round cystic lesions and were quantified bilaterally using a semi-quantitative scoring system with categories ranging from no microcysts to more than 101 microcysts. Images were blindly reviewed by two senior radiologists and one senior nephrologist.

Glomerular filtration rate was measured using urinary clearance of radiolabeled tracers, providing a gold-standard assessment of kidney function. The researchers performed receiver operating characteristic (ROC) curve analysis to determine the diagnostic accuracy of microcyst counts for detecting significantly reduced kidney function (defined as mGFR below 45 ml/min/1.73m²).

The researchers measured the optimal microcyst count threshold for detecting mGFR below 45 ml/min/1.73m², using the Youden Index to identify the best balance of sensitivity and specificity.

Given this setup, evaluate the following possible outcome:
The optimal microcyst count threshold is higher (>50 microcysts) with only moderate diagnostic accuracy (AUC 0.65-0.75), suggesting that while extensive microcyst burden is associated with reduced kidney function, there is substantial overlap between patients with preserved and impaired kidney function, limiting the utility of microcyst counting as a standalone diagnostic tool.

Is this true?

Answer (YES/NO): NO